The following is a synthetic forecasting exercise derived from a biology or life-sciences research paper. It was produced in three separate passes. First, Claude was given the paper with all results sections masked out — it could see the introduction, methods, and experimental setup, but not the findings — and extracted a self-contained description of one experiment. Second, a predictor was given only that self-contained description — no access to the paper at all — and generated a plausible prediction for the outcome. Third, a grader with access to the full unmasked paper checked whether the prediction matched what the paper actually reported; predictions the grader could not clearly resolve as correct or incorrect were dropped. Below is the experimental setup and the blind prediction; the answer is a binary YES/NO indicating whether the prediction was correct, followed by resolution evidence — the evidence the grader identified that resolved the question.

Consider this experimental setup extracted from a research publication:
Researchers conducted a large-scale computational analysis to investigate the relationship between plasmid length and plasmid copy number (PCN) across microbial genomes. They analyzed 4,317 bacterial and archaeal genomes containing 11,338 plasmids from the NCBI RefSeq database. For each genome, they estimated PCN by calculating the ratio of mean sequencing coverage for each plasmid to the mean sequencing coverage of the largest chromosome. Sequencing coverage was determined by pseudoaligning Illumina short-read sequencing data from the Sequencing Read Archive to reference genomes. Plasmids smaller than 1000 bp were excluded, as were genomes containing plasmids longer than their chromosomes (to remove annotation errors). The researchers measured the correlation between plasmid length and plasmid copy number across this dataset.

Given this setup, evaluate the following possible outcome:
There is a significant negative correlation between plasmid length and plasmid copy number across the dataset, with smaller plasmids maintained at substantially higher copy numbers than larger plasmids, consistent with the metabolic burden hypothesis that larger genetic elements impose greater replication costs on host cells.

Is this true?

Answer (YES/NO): YES